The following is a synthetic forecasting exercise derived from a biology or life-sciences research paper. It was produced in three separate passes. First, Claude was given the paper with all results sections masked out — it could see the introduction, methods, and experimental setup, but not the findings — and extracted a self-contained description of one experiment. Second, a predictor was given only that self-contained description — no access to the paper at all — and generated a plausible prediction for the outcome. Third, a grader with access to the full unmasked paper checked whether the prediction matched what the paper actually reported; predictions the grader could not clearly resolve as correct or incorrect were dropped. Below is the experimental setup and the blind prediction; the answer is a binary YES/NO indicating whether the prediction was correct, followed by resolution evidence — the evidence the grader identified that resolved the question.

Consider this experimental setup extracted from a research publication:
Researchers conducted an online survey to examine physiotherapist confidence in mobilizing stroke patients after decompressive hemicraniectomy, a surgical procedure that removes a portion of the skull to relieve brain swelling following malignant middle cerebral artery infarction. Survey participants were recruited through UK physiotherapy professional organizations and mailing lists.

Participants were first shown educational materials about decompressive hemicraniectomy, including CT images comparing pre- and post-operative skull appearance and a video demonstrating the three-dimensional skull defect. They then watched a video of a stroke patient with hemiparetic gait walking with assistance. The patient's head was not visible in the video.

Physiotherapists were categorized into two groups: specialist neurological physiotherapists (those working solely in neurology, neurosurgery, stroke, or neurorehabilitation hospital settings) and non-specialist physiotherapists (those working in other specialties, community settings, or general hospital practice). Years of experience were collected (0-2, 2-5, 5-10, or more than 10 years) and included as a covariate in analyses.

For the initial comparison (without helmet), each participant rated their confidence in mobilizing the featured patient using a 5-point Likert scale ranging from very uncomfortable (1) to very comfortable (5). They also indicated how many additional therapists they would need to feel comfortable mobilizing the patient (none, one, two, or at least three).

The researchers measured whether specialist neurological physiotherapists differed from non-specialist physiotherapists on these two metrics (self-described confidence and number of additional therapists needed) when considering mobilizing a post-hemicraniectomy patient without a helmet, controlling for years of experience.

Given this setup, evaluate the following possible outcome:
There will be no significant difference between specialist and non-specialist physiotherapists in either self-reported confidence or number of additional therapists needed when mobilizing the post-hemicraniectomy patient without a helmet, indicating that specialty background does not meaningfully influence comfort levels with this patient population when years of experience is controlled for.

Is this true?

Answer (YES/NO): NO